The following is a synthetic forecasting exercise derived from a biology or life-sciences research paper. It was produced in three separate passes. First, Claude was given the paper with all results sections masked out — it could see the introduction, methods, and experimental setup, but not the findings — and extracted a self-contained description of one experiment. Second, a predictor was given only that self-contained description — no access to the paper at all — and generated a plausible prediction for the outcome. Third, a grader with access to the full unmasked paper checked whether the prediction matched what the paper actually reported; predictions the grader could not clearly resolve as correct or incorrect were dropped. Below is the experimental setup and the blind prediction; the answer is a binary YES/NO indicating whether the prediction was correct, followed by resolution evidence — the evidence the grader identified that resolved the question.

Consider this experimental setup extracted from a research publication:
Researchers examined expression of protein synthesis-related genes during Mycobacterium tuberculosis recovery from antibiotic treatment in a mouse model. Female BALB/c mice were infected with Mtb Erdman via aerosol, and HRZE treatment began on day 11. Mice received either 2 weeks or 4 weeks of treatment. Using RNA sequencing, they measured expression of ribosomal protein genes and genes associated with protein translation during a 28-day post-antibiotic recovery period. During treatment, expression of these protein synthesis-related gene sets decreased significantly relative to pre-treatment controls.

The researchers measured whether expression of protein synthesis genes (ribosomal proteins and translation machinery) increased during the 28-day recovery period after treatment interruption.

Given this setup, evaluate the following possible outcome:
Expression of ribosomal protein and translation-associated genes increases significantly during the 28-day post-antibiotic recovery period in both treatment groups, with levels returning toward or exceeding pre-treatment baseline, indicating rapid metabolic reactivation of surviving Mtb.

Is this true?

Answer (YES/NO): NO